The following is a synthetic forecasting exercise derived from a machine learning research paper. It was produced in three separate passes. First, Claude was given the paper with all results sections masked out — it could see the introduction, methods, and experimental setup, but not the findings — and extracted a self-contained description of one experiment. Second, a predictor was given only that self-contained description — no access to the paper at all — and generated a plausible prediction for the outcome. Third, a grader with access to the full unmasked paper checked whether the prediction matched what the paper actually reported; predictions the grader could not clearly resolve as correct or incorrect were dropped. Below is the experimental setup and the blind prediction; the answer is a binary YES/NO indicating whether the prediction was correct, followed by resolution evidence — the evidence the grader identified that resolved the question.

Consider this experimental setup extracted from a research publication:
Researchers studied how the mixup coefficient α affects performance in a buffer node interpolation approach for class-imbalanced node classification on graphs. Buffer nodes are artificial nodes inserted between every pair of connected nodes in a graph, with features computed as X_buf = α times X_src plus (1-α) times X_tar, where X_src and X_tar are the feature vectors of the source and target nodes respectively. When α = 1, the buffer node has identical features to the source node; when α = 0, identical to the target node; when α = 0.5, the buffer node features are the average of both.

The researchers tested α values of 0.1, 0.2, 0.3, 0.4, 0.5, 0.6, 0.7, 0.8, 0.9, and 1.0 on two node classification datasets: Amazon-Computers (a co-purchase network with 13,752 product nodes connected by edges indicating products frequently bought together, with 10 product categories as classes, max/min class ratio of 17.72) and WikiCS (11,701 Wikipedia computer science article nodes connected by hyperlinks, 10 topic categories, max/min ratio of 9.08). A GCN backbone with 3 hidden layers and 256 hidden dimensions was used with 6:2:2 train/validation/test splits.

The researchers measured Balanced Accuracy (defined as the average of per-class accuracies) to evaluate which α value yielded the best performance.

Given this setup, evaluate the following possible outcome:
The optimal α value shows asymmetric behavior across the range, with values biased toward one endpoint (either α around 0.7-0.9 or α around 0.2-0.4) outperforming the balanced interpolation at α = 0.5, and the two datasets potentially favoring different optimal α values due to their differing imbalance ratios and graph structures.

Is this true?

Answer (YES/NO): NO